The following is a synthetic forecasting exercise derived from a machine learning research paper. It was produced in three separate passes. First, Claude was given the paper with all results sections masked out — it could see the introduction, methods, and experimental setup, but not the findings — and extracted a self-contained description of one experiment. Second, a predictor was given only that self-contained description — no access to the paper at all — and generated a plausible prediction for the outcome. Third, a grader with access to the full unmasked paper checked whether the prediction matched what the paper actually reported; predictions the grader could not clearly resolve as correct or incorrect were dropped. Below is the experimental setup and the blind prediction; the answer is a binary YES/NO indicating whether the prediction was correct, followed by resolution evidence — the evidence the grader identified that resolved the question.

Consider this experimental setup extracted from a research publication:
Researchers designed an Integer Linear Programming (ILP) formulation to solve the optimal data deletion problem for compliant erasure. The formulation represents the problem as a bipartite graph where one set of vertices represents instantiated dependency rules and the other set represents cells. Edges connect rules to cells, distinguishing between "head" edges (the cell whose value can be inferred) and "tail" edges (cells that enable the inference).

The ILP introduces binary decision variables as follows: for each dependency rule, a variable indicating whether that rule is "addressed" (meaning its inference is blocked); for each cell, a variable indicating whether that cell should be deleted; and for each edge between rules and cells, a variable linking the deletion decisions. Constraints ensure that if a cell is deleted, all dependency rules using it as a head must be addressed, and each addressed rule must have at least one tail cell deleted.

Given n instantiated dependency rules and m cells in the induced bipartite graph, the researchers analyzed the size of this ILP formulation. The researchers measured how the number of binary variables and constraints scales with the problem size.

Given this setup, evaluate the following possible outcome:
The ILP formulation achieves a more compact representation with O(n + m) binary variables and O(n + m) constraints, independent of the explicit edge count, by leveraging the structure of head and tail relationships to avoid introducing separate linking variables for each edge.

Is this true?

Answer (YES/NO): NO